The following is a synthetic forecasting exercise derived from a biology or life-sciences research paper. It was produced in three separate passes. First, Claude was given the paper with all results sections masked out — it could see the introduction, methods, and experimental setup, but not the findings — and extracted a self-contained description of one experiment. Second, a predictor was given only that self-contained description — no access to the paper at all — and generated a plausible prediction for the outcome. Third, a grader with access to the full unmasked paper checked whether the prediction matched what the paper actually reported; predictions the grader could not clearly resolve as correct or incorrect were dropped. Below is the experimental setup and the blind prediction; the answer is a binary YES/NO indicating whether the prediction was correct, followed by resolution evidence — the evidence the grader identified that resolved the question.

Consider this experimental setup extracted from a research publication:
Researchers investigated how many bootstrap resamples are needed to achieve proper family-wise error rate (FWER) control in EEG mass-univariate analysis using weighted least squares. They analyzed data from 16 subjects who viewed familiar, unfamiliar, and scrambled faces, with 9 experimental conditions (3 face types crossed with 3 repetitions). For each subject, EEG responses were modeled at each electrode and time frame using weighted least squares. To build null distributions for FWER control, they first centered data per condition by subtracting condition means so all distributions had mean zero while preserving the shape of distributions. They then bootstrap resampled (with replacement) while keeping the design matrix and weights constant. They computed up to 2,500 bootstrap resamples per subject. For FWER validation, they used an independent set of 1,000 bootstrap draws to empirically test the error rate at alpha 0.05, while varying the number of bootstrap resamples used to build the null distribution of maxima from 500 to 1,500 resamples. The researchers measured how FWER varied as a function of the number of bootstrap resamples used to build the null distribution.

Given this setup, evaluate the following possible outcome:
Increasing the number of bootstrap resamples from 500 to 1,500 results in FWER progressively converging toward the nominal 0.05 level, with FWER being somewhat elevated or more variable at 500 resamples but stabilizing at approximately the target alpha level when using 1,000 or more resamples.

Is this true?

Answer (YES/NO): YES